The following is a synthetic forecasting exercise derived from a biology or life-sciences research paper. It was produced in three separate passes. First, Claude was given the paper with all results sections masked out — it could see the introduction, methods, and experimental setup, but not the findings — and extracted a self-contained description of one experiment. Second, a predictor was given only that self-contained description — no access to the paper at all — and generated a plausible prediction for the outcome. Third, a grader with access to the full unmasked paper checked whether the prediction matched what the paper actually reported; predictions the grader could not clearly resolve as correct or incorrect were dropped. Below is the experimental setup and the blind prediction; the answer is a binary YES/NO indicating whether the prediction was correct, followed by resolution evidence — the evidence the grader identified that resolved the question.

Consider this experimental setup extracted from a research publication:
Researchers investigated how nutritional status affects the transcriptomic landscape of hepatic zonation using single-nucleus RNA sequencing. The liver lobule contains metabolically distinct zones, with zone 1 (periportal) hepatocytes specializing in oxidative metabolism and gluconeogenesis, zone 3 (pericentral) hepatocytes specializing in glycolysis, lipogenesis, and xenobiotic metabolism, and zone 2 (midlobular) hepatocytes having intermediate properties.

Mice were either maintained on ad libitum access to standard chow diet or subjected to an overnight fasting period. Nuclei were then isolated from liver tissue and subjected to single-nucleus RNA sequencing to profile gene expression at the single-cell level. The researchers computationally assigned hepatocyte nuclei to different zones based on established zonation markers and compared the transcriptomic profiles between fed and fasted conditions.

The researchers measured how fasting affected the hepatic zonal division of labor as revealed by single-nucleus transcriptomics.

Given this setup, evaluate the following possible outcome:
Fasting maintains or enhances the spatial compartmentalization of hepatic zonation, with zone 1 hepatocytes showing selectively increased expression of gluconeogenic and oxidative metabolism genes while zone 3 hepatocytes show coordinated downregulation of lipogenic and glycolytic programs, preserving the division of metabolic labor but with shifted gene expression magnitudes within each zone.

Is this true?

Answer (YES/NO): NO